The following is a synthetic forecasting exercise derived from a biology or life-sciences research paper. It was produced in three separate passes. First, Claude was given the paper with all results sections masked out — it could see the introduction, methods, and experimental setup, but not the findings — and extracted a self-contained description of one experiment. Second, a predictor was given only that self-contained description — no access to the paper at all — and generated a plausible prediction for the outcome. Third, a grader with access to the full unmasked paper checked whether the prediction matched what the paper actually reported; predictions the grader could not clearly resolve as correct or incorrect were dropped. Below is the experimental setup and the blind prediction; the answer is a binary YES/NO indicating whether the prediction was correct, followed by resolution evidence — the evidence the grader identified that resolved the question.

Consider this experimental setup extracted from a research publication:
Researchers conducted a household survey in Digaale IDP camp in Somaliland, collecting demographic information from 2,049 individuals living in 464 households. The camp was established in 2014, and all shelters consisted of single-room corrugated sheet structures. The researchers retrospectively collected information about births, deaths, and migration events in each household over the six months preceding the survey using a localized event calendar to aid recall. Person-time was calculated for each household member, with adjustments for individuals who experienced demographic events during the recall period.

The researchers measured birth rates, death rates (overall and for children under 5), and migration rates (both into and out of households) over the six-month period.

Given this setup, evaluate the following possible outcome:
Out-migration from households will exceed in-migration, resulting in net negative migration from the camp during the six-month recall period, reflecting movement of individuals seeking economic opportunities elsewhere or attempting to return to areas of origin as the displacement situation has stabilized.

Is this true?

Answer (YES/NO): YES